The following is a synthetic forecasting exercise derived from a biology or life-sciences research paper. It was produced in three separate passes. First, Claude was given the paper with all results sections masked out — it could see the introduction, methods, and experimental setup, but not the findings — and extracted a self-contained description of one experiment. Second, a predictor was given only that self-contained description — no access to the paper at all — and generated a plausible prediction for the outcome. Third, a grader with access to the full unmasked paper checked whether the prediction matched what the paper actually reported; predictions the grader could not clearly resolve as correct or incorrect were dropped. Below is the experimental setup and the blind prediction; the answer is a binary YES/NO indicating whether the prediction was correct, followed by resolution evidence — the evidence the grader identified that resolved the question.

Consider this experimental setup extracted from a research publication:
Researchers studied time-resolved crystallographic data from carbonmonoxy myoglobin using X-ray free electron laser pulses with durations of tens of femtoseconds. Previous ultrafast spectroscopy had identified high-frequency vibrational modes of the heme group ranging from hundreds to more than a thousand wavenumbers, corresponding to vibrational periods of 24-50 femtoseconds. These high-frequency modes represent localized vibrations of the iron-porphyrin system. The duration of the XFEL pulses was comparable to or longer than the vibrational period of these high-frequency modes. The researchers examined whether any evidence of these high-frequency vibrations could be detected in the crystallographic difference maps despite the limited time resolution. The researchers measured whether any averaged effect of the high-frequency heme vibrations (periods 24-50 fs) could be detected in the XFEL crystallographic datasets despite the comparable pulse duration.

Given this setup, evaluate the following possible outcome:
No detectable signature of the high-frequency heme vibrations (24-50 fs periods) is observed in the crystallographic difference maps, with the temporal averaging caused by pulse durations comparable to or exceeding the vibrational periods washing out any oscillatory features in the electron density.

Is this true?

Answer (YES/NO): NO